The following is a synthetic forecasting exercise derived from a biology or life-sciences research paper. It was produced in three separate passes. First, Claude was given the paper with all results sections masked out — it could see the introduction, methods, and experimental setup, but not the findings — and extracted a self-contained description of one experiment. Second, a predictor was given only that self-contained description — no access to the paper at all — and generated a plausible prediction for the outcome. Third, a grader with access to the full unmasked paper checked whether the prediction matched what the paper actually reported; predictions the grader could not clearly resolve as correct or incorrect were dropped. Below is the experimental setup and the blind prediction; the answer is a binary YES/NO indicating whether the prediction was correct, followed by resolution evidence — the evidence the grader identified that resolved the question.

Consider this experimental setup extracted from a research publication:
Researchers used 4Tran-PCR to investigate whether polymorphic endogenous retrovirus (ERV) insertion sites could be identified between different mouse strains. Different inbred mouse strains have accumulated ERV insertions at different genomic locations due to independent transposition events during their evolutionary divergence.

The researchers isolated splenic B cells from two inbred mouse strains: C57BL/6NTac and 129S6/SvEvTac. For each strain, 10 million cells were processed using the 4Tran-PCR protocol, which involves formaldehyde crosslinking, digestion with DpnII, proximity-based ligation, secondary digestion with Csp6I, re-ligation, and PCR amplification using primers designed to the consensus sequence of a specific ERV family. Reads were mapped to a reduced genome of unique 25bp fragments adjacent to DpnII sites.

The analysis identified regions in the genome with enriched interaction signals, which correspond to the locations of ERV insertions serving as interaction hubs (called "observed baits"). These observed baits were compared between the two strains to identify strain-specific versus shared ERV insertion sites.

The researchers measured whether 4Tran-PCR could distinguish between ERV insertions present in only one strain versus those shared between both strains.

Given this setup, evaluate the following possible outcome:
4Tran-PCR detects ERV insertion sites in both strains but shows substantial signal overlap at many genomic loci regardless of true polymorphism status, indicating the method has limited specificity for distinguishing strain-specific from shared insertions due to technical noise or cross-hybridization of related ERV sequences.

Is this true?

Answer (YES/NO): NO